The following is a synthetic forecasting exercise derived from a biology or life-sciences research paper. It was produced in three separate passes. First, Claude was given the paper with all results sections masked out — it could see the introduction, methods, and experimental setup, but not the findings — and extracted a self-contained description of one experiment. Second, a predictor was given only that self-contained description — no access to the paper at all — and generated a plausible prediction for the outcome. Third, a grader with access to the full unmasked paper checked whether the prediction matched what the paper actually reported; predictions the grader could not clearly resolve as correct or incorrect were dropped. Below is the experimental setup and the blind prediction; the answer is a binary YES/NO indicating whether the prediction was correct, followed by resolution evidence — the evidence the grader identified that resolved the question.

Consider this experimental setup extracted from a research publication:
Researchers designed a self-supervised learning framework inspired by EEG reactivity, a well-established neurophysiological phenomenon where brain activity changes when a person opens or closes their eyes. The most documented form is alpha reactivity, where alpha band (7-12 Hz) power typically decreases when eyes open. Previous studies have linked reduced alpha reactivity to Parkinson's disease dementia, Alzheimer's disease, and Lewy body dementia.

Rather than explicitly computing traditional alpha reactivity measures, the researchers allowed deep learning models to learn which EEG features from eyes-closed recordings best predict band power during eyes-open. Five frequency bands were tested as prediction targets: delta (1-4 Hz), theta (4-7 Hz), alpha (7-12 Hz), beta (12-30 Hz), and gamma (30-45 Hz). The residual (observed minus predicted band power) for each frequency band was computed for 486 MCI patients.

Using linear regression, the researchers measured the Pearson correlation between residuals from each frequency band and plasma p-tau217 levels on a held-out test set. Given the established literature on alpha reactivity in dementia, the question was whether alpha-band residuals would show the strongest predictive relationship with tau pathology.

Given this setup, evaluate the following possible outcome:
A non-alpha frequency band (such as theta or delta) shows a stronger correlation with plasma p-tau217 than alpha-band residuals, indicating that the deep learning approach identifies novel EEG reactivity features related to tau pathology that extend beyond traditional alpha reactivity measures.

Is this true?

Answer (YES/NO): NO